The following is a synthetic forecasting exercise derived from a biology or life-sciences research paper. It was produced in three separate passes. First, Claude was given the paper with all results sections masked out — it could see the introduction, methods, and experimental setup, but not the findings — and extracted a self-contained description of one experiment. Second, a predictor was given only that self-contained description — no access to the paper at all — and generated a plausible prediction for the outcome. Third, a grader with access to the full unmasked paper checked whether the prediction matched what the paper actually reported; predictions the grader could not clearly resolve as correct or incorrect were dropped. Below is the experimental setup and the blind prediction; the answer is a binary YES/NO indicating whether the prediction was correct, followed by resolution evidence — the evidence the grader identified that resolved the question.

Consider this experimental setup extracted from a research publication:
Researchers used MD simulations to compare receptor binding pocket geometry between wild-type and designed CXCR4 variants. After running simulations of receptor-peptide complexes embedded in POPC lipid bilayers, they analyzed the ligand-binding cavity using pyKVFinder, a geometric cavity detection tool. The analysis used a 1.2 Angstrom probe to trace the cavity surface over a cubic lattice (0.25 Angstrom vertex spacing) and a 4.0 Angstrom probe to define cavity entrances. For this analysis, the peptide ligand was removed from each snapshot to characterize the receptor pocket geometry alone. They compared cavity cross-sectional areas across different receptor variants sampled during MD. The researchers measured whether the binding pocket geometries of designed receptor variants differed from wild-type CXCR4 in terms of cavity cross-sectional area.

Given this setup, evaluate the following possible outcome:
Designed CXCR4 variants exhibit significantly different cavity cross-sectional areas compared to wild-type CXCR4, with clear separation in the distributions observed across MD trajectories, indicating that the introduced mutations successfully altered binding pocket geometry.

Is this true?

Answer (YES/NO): YES